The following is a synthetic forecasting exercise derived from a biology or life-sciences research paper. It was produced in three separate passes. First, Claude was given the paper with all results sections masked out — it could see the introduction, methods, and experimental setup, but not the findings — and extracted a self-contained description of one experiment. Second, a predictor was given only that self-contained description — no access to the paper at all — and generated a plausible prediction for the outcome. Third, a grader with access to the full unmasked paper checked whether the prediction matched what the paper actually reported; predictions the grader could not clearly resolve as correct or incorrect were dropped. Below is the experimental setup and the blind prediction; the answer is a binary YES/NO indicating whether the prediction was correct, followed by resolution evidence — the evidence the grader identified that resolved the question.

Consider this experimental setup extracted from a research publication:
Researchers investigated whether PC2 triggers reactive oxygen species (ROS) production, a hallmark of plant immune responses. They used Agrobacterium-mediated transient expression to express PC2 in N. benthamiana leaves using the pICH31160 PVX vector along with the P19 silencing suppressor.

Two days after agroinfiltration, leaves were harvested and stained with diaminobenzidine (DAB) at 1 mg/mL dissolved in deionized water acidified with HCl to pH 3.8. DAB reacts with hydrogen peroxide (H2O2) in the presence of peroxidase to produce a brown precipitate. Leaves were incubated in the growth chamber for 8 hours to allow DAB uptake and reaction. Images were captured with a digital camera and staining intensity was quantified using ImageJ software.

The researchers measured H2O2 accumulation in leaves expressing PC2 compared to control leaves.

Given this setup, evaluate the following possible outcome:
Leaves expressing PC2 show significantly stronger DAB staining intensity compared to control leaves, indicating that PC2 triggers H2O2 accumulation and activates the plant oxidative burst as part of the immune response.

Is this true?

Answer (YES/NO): YES